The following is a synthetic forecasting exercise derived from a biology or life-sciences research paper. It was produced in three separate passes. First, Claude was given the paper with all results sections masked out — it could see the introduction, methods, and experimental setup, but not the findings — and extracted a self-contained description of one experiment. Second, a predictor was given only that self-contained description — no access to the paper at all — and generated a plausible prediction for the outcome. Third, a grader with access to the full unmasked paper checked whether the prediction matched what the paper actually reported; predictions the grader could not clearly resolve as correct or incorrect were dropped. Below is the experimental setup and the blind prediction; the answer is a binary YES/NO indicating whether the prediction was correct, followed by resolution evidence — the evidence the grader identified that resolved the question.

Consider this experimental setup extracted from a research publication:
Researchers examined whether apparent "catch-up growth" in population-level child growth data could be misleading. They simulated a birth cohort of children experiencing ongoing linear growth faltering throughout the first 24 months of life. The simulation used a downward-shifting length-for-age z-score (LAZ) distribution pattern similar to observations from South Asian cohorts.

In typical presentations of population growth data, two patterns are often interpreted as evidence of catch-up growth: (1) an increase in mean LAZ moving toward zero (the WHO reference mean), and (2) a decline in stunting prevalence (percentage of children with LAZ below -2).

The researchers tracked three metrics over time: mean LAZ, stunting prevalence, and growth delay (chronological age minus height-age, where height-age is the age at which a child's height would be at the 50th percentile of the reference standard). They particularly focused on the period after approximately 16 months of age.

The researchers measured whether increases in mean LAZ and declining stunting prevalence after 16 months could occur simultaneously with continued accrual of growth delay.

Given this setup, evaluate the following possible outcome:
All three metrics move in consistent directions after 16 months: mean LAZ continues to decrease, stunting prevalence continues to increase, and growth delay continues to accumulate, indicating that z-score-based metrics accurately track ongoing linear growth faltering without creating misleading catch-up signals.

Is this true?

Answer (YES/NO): NO